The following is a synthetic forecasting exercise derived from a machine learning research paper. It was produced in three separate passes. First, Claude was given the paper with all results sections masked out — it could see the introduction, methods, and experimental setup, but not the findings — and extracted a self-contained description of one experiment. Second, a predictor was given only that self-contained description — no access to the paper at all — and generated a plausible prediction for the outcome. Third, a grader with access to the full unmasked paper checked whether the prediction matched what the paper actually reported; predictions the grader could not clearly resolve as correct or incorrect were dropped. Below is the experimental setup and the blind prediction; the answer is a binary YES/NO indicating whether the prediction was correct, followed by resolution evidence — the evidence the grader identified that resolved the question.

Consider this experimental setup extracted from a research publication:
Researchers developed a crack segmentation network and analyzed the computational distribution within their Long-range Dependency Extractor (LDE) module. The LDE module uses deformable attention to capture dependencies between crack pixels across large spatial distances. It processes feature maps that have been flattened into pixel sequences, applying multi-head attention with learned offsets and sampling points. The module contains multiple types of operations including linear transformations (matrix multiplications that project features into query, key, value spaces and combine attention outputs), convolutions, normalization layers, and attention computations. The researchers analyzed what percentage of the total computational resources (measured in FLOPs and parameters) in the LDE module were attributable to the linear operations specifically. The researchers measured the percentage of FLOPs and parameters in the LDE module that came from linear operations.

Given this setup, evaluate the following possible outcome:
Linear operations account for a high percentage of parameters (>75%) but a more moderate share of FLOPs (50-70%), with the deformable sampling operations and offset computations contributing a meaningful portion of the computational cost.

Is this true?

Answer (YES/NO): NO